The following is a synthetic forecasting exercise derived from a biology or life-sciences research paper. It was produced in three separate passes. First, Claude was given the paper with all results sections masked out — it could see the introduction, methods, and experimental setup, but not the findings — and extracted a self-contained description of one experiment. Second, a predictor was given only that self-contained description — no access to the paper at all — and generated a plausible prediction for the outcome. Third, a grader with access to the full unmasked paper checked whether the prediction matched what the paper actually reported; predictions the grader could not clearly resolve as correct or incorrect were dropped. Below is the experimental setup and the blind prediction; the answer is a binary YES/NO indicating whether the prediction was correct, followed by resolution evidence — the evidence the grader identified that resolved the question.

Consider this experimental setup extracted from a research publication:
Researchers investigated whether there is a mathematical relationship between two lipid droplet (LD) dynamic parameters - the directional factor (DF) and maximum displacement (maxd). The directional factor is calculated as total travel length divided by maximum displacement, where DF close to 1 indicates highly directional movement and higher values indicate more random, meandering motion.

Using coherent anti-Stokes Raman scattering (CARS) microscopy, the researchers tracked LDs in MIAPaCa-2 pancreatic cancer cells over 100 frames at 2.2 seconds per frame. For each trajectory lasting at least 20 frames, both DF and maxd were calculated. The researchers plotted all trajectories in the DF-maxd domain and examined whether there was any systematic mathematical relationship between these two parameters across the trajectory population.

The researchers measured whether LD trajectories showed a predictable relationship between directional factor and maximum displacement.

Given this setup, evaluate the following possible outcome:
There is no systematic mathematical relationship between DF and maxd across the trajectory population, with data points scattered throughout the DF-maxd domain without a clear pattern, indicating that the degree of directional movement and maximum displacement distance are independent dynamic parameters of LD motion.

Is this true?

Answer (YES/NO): NO